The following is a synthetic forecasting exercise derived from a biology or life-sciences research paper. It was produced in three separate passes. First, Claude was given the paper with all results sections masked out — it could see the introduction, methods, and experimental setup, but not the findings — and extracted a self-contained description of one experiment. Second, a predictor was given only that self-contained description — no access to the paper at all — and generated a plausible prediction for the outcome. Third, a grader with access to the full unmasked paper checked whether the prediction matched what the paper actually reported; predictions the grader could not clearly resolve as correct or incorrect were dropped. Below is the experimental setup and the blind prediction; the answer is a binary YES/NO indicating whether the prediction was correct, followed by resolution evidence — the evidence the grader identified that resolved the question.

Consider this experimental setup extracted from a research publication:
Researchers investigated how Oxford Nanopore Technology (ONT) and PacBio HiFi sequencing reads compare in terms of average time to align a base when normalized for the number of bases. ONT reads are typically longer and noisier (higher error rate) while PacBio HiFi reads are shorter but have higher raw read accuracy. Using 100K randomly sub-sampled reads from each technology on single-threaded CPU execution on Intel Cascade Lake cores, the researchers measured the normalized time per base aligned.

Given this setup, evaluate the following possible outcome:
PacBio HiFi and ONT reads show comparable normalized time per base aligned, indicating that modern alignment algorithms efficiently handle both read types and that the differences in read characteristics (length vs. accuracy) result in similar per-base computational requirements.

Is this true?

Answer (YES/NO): NO